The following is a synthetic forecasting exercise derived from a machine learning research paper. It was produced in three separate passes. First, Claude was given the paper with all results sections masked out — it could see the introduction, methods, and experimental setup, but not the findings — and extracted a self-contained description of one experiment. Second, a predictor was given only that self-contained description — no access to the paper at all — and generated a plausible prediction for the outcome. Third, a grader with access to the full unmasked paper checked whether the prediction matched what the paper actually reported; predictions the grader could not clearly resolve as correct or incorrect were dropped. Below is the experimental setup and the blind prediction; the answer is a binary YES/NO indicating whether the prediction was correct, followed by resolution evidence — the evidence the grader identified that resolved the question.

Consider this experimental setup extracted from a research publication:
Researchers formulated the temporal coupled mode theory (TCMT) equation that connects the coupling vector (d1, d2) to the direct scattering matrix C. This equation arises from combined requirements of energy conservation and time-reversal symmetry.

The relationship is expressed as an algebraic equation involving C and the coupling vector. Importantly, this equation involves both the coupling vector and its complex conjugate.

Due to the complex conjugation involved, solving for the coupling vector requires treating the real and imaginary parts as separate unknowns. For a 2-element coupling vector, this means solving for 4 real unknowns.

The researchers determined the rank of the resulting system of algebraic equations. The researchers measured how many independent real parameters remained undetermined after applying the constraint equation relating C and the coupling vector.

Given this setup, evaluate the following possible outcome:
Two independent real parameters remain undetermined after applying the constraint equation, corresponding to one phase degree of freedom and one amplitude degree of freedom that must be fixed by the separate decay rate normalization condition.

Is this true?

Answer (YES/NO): YES